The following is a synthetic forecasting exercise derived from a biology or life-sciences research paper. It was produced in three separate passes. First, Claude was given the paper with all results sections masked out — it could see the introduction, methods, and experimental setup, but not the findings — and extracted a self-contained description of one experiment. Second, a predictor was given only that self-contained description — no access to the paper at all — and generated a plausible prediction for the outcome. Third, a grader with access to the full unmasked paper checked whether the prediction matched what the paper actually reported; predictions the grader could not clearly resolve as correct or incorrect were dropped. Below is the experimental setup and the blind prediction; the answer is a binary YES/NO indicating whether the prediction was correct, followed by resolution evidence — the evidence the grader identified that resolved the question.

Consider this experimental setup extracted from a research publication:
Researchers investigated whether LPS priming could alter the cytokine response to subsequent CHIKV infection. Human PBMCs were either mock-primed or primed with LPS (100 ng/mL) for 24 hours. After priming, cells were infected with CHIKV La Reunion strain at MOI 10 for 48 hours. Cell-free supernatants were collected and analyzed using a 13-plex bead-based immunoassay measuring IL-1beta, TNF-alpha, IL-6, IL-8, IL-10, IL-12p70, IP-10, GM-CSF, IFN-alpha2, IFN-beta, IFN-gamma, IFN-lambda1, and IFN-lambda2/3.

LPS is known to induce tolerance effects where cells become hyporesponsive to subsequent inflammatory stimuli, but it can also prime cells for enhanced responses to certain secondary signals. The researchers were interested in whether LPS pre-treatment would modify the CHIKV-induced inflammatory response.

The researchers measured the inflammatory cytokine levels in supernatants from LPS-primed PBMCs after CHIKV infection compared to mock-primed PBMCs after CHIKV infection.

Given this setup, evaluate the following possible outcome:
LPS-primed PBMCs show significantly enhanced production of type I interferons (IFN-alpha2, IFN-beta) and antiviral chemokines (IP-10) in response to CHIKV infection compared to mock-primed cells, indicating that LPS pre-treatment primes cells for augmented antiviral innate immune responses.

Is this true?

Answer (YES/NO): NO